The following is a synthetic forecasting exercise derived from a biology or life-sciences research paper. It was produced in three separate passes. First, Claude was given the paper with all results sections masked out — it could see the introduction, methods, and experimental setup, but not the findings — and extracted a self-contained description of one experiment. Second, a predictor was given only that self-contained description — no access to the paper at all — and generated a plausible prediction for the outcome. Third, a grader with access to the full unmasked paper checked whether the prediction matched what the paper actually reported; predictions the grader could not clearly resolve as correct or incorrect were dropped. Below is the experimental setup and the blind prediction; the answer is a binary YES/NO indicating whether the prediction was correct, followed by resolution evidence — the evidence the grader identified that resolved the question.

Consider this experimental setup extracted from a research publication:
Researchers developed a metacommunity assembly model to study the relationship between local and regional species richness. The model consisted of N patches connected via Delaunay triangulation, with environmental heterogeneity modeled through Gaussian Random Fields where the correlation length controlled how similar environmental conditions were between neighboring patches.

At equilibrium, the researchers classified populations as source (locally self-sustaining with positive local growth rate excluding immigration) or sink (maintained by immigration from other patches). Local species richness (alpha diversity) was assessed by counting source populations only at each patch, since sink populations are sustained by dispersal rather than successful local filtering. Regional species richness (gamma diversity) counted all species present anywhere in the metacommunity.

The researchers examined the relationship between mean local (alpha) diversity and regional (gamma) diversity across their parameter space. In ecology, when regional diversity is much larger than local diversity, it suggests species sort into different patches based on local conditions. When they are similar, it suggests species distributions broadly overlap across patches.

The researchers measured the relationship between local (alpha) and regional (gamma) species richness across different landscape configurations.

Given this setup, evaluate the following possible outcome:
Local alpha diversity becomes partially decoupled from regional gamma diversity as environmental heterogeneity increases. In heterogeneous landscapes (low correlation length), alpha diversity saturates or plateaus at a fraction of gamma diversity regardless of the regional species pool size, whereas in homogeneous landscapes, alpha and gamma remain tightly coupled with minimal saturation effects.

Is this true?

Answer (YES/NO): NO